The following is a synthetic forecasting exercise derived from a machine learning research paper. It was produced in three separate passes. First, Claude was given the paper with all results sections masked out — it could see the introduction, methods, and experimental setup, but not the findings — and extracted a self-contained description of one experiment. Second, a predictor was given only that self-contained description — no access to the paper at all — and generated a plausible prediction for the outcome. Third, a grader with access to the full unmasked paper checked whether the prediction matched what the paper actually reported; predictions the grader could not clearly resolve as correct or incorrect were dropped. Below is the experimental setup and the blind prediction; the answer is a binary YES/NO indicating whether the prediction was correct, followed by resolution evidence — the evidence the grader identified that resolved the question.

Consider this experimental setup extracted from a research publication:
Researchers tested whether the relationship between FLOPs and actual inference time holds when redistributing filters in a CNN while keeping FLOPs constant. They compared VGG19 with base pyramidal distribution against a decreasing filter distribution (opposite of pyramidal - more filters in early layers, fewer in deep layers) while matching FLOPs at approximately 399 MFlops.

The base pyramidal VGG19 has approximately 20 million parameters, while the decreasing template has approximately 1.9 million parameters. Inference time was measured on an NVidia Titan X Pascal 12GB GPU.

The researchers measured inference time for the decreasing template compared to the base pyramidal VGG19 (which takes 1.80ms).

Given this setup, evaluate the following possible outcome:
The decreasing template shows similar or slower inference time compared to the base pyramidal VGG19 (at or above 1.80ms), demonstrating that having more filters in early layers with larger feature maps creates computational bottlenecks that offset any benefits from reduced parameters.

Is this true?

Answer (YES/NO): NO